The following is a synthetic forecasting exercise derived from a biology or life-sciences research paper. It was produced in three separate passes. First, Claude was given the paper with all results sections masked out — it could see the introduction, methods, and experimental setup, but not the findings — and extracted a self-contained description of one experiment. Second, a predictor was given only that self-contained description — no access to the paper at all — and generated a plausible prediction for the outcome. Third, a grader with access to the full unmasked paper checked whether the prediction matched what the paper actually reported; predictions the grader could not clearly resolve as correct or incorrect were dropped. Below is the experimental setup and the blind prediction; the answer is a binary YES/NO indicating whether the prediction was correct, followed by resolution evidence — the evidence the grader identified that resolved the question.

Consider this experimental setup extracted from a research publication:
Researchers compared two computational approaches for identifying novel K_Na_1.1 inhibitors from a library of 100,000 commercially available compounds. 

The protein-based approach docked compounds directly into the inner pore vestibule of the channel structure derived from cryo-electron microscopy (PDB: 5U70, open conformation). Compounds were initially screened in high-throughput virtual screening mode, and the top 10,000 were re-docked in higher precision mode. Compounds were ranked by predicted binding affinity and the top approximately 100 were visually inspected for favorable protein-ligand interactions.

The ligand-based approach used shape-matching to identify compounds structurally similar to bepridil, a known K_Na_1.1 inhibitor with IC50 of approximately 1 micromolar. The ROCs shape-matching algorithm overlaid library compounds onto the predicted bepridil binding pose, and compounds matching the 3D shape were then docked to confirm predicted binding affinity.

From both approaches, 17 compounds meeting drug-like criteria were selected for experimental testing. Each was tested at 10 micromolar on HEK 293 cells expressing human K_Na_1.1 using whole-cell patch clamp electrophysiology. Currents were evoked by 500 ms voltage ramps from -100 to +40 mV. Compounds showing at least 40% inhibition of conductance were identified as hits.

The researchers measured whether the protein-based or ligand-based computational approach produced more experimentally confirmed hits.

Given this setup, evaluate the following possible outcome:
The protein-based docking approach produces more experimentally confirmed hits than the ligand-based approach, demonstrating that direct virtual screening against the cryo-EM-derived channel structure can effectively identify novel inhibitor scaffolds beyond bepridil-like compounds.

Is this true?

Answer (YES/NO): YES